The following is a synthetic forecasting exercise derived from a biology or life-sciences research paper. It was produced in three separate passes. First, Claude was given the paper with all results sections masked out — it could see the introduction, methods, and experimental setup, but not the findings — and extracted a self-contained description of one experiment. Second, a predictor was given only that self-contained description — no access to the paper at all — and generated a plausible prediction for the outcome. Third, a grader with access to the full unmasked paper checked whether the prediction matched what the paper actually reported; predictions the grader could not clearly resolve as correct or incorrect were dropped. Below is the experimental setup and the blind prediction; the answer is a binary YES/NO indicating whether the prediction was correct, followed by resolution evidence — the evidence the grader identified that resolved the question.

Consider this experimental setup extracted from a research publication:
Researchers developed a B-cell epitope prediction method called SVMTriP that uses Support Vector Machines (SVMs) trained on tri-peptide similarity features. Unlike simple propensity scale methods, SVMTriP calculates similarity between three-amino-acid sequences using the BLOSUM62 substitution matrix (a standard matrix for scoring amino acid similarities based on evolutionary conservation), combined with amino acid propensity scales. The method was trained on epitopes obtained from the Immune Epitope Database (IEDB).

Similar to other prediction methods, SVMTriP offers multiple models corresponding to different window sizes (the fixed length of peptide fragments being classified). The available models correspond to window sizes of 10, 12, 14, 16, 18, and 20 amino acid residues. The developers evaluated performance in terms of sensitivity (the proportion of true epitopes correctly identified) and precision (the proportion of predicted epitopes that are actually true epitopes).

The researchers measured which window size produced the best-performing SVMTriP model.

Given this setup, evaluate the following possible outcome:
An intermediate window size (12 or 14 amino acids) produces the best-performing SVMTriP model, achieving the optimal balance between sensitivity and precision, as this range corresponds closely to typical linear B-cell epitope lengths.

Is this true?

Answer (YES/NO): NO